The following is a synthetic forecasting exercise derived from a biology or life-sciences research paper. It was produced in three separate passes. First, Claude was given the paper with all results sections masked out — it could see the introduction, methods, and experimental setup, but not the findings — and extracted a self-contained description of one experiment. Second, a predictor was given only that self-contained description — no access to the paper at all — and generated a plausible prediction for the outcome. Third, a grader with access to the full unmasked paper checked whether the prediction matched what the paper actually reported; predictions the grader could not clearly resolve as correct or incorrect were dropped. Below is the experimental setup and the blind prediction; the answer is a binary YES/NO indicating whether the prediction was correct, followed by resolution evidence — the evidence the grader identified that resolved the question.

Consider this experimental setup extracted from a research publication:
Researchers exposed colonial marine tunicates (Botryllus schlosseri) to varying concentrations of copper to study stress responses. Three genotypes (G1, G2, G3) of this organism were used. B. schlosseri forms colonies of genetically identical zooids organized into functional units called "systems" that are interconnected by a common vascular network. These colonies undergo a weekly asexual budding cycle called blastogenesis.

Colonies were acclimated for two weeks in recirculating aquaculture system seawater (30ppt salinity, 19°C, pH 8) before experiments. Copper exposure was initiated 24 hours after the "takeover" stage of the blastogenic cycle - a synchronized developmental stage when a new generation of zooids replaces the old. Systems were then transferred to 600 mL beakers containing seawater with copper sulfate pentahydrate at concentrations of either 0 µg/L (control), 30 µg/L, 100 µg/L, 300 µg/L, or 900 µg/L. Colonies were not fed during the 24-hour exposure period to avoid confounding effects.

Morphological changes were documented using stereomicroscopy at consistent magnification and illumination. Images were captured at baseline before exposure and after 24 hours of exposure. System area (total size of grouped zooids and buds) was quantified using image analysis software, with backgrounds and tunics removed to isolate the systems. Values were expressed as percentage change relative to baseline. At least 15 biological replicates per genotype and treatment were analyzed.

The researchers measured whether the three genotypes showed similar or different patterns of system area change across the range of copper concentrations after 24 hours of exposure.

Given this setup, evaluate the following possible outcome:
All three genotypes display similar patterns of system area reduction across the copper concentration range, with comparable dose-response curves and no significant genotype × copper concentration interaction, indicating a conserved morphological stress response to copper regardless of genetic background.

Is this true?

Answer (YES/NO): NO